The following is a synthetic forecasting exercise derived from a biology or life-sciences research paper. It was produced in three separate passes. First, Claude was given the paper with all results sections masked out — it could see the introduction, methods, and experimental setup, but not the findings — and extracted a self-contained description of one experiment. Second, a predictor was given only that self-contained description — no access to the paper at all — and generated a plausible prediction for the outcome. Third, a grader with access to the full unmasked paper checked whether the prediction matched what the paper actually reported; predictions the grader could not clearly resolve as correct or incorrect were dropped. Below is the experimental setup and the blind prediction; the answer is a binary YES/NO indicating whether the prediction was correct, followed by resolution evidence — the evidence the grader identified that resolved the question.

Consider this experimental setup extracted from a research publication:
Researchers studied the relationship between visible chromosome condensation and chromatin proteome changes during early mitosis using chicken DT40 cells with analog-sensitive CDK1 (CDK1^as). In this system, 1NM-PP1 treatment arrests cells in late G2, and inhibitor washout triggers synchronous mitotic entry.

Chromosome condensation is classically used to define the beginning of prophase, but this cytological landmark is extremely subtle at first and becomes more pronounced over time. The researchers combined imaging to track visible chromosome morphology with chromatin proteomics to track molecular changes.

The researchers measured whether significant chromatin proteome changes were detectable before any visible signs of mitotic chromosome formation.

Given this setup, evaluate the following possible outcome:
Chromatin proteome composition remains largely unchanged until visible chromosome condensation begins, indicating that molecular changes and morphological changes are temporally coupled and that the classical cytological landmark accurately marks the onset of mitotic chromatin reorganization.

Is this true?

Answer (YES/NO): NO